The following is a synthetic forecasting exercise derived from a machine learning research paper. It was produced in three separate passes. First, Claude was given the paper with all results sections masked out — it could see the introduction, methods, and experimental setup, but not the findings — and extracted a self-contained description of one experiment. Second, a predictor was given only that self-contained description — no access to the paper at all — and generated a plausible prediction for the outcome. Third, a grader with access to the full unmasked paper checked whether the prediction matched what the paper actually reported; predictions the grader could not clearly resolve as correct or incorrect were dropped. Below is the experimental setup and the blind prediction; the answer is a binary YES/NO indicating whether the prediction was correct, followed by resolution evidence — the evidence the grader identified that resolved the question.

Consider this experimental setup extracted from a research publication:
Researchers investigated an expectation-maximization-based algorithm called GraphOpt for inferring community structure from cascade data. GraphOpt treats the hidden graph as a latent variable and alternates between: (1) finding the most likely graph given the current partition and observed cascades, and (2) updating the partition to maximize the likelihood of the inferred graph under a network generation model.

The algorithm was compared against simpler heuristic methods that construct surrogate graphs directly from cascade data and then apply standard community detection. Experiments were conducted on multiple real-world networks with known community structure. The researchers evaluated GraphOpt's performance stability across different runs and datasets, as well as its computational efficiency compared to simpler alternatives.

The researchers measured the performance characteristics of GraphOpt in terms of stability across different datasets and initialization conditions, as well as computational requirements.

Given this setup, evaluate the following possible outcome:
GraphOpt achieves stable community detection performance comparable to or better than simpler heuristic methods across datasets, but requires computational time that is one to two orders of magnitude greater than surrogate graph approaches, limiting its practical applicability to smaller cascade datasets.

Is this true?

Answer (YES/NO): NO